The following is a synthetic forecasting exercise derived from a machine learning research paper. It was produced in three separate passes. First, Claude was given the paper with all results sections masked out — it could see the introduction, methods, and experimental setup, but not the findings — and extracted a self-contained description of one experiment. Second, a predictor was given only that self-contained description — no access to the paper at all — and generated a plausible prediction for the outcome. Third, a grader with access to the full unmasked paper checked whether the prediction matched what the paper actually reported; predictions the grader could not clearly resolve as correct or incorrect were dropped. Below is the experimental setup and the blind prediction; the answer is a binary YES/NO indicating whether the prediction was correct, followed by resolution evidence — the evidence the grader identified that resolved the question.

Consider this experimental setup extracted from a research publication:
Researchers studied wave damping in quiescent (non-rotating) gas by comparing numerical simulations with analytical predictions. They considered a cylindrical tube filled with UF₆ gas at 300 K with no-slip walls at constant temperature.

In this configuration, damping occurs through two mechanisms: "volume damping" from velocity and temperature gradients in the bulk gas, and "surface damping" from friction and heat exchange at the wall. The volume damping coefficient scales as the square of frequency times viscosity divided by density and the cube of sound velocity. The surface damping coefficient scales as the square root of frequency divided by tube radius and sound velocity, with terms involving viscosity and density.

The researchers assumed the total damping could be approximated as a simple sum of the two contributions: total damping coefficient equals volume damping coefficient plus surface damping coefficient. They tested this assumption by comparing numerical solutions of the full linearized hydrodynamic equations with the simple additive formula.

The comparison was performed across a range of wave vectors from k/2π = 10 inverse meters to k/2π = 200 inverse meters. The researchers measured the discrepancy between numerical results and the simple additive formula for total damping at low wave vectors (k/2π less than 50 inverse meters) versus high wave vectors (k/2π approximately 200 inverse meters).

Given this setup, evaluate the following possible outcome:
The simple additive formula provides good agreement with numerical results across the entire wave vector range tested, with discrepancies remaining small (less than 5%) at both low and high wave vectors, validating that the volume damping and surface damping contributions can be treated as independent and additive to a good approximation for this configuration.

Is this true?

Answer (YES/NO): NO